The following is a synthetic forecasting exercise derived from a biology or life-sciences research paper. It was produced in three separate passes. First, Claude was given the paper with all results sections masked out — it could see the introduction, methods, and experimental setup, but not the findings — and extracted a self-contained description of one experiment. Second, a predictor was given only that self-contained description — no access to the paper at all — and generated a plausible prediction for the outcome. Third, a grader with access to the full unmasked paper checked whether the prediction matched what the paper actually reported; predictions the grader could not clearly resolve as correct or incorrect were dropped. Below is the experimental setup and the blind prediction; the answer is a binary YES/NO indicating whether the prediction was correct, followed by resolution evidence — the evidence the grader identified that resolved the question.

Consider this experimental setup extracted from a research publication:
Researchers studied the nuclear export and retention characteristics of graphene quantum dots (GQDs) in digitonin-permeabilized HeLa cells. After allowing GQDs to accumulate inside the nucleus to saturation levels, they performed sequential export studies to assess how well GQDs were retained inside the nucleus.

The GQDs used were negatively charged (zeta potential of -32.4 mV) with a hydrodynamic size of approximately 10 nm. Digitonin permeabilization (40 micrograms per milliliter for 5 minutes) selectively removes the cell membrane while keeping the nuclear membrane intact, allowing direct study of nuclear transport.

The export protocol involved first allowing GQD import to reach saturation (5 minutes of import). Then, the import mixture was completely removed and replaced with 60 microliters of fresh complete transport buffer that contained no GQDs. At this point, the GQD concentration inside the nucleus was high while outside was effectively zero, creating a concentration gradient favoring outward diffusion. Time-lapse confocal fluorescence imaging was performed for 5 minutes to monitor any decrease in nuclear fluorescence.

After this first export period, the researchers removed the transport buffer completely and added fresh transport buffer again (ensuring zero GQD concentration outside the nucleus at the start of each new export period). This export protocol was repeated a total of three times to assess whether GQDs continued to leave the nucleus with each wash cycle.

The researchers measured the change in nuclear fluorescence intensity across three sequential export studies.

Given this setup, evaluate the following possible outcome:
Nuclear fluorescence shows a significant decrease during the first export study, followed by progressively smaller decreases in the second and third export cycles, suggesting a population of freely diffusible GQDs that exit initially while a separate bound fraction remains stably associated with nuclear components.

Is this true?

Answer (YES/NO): NO